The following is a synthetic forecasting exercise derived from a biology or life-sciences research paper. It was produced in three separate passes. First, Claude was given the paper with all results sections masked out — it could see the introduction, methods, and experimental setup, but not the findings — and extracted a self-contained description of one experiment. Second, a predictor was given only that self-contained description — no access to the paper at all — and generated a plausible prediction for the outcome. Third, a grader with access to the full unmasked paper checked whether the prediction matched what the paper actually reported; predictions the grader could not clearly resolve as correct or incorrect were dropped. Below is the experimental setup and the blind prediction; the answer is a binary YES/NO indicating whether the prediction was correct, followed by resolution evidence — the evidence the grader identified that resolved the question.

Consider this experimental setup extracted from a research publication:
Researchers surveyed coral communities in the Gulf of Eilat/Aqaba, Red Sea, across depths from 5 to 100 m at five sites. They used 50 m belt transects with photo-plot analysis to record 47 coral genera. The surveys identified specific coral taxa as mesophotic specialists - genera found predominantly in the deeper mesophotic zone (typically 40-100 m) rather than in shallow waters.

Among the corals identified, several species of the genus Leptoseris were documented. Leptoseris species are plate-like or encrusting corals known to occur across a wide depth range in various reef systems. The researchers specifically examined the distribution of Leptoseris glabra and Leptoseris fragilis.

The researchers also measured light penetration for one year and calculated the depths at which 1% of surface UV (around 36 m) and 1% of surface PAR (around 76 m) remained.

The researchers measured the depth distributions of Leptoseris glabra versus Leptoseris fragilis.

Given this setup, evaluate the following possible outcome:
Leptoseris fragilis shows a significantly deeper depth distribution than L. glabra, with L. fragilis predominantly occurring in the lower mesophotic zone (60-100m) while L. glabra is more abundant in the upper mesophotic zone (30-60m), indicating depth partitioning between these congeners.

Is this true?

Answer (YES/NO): NO